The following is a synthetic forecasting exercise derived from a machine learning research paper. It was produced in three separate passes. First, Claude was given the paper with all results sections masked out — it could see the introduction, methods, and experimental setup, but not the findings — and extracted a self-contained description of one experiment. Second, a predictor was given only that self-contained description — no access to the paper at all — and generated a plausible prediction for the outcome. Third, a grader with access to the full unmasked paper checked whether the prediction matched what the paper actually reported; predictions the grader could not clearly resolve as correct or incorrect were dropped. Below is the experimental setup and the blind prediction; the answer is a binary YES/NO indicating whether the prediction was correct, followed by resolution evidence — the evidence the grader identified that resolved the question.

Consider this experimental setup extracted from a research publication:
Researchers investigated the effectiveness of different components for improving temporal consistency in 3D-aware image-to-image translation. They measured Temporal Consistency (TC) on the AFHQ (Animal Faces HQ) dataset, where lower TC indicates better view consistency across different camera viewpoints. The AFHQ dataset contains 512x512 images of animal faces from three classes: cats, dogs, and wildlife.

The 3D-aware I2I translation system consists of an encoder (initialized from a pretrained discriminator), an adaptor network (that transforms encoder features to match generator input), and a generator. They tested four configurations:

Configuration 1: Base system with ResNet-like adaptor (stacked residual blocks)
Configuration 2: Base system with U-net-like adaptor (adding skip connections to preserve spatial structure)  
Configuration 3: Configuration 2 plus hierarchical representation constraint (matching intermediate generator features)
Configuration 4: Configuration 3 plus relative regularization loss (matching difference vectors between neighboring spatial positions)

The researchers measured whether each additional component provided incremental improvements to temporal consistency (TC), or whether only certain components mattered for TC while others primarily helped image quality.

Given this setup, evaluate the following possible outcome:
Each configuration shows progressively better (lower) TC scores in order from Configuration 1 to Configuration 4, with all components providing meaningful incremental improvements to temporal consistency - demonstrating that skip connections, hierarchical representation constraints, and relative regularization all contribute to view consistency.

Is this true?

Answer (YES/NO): YES